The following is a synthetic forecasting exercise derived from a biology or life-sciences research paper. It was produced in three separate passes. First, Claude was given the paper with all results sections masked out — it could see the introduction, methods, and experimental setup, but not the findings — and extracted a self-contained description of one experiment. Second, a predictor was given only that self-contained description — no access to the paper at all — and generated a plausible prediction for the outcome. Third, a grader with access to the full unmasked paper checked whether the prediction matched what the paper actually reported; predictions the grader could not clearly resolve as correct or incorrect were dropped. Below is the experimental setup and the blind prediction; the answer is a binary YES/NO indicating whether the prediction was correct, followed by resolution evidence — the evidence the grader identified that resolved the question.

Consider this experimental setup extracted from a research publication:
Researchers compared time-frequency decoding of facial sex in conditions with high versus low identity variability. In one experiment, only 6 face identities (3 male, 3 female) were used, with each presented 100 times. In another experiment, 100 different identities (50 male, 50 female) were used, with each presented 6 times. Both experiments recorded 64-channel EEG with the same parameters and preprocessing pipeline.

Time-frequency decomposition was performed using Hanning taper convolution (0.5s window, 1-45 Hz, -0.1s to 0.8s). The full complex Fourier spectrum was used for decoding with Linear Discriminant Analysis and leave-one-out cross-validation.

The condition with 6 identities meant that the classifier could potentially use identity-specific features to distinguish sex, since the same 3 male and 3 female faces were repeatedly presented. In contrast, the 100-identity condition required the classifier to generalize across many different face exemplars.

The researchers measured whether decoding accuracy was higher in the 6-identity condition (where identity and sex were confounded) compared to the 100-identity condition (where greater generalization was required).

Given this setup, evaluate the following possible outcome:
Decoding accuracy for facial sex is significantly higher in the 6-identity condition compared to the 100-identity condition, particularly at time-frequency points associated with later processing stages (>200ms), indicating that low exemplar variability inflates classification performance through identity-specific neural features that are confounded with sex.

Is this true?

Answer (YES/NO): NO